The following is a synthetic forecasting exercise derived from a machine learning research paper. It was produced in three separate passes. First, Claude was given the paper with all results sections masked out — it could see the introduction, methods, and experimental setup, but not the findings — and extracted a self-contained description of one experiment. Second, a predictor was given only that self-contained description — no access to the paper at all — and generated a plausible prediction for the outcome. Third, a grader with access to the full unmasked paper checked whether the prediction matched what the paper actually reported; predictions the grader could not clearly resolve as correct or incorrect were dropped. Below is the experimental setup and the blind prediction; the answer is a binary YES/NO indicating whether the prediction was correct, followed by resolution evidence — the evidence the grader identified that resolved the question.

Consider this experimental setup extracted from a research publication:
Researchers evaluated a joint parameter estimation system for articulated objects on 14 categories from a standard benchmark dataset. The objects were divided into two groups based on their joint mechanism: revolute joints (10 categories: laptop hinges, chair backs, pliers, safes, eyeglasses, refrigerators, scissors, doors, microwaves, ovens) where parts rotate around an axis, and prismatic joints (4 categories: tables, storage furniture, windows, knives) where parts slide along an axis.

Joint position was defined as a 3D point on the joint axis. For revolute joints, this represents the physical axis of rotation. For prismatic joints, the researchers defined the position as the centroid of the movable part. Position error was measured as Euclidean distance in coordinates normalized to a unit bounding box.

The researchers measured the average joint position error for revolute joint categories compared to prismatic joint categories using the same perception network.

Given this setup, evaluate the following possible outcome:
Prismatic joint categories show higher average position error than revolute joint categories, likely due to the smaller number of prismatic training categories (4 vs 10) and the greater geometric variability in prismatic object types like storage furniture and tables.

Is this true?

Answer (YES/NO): YES